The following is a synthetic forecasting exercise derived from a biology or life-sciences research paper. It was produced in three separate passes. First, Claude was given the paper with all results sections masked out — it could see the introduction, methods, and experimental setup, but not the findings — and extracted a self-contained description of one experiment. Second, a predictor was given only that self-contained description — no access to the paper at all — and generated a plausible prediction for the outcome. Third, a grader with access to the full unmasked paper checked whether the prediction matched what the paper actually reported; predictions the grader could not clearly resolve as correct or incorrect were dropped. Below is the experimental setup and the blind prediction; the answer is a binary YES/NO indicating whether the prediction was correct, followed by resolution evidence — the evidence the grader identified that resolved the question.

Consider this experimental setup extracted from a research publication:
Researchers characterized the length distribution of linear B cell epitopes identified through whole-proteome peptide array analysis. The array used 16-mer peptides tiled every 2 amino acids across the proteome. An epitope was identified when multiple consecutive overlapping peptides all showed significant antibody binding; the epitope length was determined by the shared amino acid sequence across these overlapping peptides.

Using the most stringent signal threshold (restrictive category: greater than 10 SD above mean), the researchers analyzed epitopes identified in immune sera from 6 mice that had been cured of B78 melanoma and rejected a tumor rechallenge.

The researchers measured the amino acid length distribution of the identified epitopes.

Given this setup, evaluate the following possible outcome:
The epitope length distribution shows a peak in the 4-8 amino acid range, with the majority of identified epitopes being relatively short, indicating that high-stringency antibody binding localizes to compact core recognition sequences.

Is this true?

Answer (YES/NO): NO